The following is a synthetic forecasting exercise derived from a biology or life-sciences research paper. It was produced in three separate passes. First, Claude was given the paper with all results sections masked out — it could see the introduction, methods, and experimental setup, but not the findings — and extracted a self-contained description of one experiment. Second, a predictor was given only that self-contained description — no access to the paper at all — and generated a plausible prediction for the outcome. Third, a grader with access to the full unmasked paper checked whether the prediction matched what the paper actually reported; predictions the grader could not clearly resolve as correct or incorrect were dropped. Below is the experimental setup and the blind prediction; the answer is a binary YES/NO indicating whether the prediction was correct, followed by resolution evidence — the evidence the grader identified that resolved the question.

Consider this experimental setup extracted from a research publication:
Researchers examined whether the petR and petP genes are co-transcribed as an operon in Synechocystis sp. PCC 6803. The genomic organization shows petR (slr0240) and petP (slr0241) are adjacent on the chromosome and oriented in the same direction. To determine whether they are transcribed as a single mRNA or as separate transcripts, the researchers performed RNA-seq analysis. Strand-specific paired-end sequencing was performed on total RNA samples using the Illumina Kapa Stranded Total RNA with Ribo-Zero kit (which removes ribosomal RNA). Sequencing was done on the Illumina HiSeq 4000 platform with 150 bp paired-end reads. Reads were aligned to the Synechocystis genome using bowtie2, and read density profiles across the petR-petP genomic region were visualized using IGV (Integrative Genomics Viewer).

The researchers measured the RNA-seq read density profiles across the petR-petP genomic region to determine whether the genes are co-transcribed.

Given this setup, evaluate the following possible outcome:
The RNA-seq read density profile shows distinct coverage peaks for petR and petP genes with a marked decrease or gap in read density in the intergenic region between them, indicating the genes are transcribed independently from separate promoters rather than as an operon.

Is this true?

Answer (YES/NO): NO